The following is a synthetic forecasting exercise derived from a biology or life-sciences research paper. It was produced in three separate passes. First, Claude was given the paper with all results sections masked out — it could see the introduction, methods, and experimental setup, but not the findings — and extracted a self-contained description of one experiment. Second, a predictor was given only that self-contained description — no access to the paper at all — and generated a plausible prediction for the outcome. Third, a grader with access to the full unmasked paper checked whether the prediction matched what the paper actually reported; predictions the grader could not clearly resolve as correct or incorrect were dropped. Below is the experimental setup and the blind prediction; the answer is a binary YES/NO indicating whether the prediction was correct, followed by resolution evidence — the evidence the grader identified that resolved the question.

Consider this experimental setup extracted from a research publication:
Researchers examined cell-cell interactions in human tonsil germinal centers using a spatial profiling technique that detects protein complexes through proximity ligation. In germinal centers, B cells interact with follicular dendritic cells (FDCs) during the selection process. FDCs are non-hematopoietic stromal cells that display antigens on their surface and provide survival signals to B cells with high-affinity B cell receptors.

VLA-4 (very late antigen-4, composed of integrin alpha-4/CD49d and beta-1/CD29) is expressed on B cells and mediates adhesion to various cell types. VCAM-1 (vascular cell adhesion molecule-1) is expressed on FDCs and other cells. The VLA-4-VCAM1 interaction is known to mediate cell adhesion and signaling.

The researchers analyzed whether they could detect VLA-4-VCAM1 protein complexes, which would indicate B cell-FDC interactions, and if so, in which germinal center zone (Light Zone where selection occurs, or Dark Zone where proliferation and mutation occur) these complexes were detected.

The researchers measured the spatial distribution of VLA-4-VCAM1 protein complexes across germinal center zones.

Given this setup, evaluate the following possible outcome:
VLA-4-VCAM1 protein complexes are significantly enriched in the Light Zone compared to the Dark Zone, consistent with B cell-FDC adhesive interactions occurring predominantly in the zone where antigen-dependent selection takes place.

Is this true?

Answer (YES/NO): YES